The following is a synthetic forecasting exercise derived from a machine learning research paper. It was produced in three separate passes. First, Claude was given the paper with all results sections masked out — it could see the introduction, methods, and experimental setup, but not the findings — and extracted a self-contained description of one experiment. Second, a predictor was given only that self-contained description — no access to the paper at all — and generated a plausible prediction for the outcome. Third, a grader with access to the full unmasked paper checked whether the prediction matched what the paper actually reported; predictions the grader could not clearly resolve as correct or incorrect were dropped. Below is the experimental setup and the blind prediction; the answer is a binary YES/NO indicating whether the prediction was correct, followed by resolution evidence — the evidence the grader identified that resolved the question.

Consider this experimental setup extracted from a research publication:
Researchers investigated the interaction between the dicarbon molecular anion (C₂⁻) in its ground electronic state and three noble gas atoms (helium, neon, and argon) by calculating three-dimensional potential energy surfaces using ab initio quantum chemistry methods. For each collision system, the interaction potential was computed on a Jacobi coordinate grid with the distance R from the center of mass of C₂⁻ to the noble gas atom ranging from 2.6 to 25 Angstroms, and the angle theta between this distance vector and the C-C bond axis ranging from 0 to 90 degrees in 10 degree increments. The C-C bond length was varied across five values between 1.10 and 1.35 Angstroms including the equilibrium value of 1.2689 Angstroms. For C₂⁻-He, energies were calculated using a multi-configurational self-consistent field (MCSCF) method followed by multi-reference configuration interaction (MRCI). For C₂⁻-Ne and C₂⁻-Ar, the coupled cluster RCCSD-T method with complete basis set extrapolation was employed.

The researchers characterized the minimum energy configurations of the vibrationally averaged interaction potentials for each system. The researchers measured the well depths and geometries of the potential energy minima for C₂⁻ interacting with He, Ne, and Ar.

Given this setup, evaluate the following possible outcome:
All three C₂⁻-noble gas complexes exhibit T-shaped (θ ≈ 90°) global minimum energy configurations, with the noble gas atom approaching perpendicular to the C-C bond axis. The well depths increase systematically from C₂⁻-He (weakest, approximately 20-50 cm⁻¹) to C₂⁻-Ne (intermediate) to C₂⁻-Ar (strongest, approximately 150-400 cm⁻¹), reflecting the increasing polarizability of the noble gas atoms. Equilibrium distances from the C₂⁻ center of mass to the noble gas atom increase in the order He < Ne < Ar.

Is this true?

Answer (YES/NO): NO